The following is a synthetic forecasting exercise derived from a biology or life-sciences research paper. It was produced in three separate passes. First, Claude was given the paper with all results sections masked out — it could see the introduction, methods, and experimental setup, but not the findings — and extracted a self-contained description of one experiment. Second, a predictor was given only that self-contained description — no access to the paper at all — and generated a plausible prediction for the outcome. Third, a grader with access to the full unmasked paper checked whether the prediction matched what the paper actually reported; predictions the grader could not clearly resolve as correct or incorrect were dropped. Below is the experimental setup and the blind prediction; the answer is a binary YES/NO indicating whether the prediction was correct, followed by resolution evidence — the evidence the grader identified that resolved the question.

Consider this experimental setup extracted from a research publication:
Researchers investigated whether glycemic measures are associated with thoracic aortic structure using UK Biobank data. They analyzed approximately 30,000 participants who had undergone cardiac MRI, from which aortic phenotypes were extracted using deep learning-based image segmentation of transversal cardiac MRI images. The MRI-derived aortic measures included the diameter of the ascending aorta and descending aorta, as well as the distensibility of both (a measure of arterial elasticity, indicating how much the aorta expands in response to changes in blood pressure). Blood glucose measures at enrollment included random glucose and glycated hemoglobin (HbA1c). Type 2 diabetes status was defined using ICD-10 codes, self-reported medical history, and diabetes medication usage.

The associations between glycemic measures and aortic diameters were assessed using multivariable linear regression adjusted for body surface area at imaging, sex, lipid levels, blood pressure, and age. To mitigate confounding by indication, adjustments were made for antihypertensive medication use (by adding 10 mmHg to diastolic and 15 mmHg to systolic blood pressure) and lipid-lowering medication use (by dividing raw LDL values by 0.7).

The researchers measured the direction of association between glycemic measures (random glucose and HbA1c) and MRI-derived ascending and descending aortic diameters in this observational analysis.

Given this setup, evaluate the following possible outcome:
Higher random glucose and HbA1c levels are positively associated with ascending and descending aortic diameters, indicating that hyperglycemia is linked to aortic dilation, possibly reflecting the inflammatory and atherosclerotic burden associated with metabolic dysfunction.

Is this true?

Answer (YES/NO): NO